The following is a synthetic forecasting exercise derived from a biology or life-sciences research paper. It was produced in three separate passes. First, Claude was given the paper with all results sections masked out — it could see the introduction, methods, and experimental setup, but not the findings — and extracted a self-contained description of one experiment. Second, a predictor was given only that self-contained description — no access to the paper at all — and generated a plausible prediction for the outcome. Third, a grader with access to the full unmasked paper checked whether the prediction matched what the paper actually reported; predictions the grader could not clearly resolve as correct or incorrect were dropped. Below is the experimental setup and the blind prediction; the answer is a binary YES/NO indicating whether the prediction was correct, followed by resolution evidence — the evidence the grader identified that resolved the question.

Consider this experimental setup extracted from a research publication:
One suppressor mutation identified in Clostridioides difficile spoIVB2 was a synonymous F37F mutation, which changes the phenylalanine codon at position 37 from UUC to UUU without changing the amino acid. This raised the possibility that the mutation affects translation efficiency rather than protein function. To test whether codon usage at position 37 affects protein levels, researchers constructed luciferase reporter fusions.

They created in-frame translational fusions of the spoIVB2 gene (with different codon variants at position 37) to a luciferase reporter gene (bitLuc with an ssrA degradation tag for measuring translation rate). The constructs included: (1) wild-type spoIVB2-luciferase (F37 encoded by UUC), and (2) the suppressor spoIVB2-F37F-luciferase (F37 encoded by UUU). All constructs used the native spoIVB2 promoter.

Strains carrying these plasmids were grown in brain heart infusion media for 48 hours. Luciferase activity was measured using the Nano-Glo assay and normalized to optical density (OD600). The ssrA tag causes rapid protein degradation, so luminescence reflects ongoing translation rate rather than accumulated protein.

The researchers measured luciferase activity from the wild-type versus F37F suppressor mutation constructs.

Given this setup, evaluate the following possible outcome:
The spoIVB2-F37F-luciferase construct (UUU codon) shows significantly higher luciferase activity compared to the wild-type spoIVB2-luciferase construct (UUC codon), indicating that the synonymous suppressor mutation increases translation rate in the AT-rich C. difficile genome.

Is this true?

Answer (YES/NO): YES